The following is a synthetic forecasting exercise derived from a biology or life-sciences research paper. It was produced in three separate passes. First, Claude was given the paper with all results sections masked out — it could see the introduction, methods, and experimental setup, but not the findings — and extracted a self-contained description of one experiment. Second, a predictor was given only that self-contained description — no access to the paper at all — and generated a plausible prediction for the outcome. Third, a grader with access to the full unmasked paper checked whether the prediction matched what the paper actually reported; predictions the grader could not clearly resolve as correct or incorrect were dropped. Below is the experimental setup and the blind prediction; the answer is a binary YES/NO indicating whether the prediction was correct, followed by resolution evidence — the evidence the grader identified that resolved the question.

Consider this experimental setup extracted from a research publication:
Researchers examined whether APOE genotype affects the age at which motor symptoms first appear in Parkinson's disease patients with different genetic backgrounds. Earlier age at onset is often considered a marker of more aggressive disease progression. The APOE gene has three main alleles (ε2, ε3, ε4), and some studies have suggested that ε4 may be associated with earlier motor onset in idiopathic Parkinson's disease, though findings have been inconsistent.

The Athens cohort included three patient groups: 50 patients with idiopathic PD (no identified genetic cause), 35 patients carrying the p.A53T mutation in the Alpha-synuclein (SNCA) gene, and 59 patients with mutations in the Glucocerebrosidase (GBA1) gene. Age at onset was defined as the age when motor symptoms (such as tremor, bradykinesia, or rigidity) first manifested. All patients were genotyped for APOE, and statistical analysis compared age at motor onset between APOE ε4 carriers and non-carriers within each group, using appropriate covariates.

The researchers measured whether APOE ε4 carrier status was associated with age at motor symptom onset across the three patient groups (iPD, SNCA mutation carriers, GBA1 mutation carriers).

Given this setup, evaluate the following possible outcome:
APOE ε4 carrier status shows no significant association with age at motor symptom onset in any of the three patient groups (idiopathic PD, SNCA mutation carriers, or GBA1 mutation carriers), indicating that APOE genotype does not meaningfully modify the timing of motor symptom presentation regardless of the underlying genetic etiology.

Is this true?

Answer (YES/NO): YES